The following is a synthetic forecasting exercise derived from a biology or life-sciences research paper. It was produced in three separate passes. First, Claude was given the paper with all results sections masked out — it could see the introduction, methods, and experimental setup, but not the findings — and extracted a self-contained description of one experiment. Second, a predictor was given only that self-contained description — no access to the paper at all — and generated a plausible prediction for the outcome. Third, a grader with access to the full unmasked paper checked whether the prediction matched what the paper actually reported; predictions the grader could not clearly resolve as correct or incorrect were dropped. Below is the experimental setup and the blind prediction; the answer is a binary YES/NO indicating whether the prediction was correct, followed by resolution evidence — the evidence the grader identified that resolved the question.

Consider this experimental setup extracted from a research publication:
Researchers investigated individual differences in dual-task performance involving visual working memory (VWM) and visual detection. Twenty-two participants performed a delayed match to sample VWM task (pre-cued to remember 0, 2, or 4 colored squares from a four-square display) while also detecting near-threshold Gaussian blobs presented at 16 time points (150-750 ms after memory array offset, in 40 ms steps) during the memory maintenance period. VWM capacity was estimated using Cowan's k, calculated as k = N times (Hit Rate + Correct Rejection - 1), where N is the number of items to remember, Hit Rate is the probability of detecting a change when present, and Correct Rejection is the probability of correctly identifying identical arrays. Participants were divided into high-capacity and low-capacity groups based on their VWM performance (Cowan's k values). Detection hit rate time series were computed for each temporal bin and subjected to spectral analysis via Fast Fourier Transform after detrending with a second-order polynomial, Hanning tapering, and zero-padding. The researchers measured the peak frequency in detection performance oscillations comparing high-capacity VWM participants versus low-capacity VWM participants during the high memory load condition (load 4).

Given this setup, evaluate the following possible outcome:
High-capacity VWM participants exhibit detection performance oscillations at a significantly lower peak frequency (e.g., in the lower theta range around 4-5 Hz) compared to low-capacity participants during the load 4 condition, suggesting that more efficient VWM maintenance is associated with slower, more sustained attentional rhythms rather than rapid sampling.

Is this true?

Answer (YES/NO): YES